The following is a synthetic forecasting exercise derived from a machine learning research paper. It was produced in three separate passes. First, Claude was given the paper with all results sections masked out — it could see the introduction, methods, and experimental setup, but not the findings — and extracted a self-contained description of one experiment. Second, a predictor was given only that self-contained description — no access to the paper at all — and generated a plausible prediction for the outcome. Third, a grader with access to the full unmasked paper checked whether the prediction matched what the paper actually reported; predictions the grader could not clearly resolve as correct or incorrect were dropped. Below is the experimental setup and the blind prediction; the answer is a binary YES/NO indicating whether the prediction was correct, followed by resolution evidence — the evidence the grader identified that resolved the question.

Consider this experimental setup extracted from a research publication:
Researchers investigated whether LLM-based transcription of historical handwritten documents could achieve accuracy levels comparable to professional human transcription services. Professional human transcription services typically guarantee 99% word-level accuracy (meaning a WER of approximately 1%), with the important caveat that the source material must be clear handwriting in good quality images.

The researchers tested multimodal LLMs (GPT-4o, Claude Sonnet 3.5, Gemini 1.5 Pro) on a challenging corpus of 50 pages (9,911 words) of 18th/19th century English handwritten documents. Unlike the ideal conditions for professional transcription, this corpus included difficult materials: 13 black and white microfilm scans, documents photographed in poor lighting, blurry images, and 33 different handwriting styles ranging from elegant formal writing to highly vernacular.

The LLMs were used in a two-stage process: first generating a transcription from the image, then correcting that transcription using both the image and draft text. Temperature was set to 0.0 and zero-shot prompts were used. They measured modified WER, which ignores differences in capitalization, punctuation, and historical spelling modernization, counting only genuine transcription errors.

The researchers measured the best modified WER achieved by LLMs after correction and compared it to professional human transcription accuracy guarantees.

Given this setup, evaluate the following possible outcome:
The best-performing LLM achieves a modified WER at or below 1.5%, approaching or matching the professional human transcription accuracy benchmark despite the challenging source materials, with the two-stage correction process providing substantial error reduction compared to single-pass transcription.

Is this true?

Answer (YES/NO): NO